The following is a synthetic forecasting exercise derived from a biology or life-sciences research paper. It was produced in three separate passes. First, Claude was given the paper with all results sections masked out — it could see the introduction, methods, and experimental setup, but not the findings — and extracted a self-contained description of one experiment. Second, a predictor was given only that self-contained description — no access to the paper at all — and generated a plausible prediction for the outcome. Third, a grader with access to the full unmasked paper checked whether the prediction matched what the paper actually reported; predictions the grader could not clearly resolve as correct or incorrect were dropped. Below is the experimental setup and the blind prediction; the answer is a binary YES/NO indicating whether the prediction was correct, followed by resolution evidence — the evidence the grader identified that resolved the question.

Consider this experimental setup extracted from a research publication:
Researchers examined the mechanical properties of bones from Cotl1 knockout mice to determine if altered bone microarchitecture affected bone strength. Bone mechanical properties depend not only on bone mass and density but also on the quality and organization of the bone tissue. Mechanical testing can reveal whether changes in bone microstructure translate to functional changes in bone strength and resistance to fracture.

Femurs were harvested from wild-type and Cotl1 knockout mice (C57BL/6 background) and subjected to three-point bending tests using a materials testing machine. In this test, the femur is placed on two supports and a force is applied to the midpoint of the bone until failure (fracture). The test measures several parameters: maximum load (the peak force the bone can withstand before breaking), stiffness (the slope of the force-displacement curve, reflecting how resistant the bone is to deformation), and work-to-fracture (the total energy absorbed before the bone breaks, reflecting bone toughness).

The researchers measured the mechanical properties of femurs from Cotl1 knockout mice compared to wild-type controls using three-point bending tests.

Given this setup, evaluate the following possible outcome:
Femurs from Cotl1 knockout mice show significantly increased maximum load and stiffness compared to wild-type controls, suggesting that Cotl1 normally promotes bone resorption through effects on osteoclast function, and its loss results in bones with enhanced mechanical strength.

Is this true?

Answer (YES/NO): NO